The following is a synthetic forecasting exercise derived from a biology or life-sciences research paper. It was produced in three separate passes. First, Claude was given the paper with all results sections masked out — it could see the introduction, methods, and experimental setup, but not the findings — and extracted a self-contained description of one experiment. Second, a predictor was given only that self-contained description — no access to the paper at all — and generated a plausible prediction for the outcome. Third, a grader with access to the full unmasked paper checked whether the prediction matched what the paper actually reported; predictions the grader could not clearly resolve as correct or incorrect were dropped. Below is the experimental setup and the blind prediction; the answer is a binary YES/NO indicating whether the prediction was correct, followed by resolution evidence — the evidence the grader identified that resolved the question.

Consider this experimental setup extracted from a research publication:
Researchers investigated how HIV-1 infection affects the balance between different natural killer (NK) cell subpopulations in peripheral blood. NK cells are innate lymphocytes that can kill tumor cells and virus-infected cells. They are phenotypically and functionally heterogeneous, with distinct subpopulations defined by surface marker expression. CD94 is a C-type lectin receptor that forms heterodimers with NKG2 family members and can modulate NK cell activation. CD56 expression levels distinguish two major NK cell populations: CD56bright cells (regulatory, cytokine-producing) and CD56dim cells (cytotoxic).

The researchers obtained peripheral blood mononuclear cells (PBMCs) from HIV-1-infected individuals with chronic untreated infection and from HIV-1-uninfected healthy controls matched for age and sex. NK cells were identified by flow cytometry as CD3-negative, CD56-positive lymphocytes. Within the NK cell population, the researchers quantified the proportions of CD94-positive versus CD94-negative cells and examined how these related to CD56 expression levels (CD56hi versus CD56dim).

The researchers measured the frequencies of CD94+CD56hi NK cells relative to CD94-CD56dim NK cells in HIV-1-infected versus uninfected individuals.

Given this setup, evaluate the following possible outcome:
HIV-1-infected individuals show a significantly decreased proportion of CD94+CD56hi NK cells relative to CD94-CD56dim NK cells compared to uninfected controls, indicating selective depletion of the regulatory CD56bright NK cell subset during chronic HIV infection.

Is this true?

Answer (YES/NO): NO